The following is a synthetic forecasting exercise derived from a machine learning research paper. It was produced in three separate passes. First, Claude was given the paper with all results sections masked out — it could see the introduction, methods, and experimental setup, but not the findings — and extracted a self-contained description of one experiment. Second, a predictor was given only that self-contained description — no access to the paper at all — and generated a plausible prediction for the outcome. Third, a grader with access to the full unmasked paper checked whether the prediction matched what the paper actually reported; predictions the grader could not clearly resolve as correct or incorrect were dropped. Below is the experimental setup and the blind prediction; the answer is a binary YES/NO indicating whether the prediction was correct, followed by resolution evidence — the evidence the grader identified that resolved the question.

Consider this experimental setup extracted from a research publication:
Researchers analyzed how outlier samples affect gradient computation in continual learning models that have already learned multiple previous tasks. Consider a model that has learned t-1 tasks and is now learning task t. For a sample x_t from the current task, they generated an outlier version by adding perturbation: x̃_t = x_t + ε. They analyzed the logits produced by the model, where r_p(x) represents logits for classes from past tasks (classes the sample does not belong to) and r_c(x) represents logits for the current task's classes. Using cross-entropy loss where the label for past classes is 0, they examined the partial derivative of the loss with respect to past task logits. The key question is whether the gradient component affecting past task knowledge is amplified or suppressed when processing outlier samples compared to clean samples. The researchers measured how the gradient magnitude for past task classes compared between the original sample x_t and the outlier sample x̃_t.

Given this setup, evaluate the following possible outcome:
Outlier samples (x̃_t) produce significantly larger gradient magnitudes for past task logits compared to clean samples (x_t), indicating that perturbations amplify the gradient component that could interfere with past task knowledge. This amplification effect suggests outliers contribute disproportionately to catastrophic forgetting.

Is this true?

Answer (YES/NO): YES